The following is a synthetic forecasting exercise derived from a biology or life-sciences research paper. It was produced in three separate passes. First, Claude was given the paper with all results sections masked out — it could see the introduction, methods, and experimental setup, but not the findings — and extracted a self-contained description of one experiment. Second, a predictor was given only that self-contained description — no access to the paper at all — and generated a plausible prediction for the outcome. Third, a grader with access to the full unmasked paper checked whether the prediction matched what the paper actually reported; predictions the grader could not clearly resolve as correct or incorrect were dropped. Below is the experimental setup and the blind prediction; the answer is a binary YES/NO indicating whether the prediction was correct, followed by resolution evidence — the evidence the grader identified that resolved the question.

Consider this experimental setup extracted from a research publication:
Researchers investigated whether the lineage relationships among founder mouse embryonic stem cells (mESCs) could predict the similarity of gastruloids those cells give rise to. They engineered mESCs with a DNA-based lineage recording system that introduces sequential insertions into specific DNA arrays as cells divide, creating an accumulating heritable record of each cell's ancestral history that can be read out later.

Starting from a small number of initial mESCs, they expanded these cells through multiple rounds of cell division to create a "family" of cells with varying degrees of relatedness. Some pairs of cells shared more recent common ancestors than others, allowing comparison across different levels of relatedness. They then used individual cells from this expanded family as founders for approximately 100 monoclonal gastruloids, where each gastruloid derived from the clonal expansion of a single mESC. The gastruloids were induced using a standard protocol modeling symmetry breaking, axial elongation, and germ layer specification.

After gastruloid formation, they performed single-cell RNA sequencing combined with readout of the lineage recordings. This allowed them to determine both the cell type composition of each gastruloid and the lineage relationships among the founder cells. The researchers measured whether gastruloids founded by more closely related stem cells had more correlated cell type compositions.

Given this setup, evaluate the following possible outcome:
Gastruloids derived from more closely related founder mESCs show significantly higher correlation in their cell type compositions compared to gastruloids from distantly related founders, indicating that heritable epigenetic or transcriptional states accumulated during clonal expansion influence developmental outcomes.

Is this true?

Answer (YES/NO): YES